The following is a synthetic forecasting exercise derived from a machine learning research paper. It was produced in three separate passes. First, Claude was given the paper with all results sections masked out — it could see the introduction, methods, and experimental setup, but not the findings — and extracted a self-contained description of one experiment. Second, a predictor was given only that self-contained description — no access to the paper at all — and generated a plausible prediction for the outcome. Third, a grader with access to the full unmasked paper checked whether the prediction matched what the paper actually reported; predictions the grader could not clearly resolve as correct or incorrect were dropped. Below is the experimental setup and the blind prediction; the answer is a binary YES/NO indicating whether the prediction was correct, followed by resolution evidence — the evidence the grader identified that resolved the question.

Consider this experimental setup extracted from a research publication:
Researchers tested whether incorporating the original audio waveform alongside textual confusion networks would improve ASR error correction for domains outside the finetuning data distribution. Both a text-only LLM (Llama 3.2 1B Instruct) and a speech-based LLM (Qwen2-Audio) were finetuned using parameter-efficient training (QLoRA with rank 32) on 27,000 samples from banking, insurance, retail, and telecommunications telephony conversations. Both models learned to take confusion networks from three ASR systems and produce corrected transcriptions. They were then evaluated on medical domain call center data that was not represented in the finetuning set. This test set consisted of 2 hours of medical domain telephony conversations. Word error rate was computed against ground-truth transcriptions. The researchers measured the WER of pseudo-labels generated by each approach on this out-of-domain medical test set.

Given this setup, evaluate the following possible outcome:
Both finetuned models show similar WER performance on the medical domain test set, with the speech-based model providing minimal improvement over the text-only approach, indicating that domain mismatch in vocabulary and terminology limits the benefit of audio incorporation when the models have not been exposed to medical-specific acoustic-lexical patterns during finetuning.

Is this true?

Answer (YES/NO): NO